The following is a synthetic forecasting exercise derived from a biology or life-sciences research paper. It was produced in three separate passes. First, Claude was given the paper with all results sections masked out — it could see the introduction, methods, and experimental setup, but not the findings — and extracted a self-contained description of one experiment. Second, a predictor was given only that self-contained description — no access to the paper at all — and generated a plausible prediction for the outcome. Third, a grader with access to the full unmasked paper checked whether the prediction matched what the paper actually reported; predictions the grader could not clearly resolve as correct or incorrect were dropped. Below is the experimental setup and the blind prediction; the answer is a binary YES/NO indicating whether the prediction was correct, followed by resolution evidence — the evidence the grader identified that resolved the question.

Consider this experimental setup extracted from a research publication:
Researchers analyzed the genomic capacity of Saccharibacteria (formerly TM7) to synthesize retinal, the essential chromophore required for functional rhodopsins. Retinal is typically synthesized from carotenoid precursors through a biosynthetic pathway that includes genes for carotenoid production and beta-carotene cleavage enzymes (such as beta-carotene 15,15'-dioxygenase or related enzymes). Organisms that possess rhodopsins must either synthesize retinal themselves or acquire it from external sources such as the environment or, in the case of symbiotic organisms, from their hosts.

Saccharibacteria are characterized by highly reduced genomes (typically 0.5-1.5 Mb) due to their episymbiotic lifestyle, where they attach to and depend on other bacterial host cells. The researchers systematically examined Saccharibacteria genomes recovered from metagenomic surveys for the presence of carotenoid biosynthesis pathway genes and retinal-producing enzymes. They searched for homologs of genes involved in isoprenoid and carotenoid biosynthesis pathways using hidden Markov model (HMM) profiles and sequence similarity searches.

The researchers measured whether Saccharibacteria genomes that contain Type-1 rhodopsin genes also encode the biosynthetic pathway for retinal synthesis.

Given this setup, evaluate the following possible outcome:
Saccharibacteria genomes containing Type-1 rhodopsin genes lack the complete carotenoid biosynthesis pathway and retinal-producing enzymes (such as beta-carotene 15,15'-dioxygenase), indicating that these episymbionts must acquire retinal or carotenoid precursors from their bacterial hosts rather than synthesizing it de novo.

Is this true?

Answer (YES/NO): YES